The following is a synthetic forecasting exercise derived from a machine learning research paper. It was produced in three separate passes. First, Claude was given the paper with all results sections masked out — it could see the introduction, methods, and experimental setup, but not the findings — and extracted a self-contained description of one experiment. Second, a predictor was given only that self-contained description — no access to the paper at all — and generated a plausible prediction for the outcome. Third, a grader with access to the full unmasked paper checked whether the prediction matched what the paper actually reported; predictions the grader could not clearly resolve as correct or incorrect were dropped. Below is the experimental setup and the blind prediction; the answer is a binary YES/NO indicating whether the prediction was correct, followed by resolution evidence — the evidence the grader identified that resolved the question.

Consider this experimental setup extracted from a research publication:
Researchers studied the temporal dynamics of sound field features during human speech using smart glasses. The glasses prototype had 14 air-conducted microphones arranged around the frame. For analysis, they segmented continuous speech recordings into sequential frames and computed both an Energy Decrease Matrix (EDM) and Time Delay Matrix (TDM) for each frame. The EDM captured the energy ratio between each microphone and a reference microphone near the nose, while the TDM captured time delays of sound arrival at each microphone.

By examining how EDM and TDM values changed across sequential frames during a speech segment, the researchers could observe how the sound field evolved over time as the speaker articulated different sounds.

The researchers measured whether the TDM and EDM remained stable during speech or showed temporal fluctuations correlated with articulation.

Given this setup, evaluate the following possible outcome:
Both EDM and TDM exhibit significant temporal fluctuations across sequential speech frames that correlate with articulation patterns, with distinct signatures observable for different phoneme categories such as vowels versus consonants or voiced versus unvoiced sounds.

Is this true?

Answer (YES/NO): NO